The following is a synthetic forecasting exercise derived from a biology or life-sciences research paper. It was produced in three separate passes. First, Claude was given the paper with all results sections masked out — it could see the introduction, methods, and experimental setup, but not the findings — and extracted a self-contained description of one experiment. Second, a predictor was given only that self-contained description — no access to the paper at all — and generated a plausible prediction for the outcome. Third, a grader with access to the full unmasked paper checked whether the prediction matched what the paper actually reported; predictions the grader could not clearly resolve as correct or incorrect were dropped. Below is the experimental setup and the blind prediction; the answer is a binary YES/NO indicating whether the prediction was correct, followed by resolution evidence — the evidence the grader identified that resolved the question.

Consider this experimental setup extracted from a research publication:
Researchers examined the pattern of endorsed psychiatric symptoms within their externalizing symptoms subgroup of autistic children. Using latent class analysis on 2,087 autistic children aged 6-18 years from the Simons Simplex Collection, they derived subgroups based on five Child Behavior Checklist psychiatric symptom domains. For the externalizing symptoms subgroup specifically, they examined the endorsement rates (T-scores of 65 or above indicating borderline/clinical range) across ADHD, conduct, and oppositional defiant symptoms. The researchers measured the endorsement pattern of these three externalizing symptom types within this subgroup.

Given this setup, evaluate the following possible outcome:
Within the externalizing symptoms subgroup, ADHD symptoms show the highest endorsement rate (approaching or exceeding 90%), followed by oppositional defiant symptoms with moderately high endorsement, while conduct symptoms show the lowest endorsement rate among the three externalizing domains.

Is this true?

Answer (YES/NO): NO